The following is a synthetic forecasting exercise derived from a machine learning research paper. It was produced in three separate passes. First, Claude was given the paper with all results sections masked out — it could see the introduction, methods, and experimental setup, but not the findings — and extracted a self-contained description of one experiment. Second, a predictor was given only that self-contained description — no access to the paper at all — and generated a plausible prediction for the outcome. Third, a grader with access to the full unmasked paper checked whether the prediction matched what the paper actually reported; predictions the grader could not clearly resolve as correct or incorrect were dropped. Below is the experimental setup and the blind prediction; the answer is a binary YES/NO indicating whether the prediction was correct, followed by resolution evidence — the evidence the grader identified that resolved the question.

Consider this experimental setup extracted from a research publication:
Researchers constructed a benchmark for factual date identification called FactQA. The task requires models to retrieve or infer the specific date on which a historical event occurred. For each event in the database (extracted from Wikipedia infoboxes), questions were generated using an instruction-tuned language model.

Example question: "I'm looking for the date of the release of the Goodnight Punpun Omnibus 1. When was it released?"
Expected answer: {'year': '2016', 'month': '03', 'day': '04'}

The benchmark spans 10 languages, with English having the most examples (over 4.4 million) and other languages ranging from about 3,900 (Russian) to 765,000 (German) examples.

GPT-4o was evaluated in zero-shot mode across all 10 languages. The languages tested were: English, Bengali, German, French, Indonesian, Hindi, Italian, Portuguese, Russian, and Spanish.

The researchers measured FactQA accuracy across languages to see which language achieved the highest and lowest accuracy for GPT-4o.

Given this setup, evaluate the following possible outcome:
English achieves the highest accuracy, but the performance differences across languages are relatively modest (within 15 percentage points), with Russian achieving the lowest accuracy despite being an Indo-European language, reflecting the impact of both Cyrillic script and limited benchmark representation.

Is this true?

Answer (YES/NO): NO